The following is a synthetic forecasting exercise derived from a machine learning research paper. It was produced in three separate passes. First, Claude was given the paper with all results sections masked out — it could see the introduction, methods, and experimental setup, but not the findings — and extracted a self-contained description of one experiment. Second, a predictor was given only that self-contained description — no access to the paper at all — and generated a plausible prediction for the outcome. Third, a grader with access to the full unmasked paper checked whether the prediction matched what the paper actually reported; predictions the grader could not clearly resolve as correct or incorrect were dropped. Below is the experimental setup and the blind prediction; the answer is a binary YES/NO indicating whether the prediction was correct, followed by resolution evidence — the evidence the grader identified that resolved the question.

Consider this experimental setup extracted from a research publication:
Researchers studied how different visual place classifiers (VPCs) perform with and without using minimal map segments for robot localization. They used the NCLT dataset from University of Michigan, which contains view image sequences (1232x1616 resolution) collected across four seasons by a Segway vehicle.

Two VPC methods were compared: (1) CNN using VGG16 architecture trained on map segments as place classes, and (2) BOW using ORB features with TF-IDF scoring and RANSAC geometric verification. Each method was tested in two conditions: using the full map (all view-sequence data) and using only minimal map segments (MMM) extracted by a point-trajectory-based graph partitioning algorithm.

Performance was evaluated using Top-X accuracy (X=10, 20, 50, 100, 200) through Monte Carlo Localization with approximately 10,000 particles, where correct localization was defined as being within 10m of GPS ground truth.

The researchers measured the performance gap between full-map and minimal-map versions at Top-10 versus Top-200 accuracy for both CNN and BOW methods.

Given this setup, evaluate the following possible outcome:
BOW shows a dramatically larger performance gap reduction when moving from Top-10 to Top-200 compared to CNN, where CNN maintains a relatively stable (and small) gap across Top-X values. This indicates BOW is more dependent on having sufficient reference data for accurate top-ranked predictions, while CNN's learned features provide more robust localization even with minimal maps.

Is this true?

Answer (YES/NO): NO